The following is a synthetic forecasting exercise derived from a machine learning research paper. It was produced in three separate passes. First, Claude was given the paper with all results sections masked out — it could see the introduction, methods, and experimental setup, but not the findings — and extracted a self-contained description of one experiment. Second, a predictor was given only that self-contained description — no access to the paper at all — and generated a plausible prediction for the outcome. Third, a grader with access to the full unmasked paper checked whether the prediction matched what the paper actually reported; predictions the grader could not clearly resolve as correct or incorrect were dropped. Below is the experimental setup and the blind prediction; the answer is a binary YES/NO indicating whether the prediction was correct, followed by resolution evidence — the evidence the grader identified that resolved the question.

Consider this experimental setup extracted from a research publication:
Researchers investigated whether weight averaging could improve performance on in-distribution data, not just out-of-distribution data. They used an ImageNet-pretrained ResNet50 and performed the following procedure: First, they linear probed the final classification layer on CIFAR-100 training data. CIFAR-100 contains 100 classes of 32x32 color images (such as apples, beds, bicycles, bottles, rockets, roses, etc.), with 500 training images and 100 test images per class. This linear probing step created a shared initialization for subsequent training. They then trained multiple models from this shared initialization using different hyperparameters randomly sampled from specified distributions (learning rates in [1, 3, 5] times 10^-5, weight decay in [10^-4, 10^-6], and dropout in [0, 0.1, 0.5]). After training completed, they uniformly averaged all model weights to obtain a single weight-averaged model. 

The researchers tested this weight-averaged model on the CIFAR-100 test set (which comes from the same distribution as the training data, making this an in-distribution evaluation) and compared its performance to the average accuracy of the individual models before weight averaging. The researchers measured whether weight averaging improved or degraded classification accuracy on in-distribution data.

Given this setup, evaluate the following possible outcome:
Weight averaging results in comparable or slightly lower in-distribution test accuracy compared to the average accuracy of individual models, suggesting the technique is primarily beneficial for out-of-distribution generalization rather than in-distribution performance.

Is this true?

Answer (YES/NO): NO